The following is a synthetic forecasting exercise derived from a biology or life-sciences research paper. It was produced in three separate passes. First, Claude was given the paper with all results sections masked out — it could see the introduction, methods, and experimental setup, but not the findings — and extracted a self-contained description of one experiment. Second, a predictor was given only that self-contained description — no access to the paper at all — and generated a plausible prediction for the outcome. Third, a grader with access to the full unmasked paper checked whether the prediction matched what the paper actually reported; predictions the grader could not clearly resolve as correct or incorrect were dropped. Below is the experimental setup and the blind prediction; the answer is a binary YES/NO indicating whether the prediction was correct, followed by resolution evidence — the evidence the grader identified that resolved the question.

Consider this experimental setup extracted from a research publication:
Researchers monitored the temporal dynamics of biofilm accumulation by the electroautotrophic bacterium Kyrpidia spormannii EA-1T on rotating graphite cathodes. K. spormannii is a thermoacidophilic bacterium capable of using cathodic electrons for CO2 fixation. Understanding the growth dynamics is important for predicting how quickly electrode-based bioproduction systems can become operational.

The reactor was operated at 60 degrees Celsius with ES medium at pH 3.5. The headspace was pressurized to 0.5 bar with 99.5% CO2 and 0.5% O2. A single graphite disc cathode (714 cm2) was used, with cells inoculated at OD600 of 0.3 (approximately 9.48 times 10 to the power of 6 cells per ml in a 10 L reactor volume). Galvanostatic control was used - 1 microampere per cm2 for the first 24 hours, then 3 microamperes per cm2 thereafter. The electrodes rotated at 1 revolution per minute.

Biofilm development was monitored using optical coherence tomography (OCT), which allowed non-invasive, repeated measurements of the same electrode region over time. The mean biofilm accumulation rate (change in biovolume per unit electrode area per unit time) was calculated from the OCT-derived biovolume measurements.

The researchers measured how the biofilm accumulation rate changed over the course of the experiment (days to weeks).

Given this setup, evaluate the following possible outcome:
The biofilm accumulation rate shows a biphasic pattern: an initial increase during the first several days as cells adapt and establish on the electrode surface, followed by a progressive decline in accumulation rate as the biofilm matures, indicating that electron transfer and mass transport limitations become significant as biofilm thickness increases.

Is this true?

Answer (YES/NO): NO